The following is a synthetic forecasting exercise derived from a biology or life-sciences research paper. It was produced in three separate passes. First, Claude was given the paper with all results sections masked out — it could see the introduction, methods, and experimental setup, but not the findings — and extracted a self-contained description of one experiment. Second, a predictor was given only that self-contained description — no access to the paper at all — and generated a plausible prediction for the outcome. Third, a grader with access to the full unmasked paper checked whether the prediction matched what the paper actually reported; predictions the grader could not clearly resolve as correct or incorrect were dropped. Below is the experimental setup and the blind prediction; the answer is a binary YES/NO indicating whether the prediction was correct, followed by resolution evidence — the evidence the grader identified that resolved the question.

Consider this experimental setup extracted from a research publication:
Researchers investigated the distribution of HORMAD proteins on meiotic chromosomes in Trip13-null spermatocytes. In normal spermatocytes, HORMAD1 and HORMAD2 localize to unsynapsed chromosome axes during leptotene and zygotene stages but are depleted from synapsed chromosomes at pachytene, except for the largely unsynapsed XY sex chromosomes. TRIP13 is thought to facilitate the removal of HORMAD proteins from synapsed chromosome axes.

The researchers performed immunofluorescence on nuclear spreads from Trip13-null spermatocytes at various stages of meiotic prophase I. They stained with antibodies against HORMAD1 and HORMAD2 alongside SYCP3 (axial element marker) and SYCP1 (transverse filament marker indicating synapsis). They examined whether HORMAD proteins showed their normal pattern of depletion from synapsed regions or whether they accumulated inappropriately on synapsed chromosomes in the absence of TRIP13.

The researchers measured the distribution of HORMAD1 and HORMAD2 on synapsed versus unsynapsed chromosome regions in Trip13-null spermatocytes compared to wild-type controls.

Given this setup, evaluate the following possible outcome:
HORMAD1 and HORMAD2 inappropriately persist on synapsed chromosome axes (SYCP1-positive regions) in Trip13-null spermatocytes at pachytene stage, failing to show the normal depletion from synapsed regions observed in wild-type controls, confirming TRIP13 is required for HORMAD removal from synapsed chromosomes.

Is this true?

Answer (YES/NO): YES